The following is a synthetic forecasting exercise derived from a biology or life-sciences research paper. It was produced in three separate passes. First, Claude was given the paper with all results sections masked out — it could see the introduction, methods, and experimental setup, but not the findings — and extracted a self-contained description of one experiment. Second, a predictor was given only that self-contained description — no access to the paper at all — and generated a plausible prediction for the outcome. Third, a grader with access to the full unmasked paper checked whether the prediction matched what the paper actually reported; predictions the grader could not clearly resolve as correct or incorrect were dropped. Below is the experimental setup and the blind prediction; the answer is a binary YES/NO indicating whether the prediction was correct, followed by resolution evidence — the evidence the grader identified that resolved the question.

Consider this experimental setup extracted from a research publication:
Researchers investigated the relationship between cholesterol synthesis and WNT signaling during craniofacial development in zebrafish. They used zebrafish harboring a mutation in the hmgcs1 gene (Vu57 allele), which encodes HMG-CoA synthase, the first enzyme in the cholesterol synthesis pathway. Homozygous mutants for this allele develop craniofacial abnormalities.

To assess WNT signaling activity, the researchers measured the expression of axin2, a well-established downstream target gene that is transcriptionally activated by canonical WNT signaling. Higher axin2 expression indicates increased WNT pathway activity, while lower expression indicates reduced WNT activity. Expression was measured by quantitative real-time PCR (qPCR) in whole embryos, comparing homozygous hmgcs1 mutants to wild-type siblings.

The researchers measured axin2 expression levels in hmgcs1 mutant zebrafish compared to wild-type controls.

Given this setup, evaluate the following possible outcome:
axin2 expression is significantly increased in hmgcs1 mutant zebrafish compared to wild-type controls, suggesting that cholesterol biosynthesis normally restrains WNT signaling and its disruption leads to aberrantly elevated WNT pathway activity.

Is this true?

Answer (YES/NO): NO